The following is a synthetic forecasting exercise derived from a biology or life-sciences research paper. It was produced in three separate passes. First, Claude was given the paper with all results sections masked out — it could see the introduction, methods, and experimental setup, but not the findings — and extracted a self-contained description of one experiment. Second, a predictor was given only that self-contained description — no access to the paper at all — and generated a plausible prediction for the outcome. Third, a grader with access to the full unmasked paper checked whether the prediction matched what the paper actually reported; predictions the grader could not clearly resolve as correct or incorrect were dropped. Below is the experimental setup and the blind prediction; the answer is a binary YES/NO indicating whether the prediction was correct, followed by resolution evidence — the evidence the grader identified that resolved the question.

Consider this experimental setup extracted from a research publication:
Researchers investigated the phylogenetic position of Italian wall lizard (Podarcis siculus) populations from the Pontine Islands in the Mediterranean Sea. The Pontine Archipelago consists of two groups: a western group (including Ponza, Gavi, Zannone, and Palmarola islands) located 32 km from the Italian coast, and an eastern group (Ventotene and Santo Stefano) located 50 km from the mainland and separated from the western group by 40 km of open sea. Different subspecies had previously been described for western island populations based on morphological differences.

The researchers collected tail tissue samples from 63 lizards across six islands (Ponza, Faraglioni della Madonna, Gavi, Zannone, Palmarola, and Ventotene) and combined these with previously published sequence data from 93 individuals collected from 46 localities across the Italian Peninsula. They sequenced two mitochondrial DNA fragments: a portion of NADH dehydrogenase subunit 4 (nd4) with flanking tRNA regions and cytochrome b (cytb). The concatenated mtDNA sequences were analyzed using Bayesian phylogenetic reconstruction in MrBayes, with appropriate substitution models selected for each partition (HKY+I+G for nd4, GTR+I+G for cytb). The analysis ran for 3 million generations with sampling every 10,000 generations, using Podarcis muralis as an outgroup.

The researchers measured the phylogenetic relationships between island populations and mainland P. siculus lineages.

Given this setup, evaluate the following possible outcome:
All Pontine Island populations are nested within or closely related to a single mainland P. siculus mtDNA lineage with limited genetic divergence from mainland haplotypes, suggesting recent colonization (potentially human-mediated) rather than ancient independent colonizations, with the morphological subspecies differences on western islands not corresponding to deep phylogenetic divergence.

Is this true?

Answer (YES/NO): NO